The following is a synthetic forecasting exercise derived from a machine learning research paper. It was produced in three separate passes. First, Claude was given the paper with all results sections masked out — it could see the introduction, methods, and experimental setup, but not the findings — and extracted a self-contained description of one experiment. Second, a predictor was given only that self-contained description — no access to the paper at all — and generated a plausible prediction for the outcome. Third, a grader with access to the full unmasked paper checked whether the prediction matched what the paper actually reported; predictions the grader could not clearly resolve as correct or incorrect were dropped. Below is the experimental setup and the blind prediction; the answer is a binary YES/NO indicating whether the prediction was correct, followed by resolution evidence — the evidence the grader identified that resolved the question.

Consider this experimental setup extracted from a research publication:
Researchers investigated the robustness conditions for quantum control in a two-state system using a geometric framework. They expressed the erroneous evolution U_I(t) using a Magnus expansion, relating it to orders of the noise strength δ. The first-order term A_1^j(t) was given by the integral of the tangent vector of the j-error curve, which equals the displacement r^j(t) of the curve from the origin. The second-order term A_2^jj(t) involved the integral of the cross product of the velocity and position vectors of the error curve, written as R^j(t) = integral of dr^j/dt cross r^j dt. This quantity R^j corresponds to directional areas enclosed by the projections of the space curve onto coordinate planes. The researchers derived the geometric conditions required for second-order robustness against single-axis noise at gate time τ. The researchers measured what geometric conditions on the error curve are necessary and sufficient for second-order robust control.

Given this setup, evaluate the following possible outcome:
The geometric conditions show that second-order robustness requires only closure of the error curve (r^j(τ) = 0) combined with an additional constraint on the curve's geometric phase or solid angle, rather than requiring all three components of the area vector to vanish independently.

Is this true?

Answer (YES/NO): NO